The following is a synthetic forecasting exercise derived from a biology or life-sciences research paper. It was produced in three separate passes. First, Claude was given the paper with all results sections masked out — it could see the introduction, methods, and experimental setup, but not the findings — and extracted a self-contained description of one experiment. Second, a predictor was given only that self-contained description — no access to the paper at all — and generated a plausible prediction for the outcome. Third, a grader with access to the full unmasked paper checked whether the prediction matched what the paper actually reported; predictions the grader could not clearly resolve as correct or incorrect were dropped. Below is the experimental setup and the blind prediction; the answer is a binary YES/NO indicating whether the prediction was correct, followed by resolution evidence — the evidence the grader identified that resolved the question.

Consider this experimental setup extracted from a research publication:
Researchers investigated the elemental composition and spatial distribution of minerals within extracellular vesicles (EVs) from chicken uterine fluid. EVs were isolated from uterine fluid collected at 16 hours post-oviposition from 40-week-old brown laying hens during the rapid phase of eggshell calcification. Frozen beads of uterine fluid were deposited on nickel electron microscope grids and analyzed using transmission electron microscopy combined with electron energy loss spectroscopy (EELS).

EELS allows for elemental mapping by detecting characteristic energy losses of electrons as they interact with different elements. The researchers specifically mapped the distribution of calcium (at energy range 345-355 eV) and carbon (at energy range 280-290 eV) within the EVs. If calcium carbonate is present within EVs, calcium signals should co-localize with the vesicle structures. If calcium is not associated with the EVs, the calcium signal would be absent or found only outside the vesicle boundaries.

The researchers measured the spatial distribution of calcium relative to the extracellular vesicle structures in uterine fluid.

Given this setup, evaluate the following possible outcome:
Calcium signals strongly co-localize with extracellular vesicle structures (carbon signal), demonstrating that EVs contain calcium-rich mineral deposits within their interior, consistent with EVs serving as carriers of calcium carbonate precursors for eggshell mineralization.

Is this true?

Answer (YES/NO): YES